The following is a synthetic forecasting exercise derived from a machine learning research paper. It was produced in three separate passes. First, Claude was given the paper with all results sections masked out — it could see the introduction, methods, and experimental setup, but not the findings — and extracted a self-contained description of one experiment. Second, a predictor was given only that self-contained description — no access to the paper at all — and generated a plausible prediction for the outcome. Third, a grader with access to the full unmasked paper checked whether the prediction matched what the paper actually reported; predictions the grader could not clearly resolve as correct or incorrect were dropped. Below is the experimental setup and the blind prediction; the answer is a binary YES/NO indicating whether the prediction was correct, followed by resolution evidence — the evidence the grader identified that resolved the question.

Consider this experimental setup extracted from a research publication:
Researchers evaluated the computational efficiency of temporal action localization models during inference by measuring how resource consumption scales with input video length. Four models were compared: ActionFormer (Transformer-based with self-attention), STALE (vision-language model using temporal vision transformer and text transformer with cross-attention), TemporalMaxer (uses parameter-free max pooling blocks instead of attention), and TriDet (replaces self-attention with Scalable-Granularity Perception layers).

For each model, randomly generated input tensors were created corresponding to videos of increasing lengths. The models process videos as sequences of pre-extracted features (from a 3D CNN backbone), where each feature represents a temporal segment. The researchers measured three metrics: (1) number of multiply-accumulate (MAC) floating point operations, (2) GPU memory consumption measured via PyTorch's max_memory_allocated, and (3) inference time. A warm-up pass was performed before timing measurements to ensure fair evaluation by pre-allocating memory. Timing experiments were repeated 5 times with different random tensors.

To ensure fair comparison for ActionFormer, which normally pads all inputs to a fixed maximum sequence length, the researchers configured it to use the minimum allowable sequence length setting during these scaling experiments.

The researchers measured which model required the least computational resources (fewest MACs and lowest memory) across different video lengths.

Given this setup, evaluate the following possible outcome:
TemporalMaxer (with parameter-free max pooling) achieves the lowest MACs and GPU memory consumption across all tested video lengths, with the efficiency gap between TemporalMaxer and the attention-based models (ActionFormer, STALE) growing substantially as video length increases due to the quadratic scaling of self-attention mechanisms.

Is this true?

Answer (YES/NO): NO